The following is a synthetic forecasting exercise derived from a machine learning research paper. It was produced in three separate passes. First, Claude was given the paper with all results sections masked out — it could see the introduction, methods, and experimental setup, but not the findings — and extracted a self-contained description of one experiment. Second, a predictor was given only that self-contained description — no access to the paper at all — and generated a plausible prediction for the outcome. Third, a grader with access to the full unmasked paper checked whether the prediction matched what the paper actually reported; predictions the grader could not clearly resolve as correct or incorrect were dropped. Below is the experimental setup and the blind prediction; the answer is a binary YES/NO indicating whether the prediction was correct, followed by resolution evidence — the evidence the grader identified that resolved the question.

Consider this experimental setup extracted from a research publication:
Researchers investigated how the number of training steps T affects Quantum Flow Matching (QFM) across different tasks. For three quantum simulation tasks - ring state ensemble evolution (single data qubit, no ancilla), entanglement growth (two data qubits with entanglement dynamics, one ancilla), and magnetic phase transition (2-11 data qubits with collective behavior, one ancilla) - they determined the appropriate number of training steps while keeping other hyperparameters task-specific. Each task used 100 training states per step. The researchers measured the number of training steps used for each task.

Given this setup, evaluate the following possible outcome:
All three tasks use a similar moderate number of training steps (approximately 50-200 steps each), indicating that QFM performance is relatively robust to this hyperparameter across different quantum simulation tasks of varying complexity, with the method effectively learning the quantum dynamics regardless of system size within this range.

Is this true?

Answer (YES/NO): NO